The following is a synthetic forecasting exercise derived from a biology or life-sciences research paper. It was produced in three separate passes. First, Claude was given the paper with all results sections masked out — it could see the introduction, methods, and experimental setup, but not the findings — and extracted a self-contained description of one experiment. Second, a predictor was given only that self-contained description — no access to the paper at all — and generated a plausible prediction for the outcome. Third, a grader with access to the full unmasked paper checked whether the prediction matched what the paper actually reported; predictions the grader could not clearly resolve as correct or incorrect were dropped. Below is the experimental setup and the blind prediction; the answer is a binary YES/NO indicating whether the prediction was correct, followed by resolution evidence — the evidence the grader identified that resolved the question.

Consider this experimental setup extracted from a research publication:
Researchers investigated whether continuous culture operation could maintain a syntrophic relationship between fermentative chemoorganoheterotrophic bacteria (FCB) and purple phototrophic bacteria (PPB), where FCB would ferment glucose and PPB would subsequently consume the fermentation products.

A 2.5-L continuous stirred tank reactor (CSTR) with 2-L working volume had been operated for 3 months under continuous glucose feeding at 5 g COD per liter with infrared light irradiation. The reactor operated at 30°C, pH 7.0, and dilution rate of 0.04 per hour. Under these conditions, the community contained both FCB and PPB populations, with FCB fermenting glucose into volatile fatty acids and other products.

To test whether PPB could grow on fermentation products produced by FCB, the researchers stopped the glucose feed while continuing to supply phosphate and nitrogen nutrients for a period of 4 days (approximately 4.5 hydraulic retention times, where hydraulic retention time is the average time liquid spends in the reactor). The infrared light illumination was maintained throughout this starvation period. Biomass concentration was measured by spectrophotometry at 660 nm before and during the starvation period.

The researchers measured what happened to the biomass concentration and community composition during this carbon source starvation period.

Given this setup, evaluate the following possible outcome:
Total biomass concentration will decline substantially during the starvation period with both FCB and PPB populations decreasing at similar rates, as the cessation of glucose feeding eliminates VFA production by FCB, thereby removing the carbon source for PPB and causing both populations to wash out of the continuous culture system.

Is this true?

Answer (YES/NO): NO